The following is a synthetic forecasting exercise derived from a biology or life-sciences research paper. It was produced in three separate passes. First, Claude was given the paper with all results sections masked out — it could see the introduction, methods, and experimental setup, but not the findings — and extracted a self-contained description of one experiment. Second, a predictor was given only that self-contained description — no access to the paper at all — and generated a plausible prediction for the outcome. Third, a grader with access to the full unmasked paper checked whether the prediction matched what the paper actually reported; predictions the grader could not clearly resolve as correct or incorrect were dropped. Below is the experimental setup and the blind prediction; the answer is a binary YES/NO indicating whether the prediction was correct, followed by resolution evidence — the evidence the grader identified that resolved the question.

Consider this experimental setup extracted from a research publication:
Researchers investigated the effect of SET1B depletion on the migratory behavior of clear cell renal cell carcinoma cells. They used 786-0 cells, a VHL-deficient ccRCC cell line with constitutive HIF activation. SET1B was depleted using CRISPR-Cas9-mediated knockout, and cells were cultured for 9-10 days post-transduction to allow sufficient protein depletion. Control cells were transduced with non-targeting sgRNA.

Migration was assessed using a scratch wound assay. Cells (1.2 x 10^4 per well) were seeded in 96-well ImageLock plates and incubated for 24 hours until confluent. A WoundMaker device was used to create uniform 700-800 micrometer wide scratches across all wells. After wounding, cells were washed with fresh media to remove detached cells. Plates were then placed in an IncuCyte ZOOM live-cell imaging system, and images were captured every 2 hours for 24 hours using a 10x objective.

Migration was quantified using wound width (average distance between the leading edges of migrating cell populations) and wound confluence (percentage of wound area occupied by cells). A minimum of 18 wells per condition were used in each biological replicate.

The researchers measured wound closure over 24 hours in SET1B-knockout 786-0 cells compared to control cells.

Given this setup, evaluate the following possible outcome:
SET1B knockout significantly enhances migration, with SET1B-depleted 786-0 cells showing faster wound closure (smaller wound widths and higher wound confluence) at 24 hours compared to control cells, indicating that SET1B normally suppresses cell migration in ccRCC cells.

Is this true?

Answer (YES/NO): NO